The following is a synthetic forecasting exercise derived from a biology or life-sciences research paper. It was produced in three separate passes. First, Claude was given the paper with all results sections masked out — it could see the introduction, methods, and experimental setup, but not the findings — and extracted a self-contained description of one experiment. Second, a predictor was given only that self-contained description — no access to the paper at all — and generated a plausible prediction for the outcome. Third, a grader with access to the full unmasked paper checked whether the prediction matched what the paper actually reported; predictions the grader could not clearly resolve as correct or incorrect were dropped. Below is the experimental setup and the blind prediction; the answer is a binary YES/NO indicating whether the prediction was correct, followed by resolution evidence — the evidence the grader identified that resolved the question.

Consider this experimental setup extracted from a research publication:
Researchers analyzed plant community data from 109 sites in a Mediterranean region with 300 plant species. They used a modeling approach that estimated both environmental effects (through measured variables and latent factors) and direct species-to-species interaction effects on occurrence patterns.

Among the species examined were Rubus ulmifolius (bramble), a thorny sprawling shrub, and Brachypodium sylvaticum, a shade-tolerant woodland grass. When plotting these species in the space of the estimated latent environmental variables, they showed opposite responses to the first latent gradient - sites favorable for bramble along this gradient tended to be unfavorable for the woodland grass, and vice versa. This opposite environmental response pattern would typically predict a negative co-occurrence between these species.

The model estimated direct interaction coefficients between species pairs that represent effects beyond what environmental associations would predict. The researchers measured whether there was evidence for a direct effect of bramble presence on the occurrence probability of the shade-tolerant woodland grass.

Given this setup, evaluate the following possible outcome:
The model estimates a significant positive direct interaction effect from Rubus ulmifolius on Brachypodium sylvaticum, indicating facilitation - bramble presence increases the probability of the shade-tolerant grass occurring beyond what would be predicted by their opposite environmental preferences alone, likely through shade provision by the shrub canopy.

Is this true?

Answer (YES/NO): YES